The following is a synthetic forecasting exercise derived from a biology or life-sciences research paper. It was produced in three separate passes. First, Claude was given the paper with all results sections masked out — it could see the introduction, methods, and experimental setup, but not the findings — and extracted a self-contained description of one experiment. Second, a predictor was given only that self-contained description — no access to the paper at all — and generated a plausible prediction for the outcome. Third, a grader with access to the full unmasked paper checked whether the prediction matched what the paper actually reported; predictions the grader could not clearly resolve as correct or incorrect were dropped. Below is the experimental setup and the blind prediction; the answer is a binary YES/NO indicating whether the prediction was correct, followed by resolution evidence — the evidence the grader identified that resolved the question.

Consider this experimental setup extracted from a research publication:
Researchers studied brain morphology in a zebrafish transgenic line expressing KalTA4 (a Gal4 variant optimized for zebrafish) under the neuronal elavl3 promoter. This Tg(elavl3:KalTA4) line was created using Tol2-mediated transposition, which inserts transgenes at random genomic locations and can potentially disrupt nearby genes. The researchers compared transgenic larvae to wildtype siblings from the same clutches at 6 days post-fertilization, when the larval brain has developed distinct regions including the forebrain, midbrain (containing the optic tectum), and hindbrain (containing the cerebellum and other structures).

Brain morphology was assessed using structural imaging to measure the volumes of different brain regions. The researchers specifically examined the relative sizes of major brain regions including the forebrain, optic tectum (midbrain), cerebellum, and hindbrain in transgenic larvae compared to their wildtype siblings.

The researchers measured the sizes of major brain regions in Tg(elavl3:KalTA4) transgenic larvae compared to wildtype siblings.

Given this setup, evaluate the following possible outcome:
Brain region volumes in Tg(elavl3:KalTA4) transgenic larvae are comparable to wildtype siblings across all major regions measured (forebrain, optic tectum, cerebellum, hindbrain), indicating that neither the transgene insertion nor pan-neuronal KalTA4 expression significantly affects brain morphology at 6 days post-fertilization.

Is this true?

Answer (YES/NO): NO